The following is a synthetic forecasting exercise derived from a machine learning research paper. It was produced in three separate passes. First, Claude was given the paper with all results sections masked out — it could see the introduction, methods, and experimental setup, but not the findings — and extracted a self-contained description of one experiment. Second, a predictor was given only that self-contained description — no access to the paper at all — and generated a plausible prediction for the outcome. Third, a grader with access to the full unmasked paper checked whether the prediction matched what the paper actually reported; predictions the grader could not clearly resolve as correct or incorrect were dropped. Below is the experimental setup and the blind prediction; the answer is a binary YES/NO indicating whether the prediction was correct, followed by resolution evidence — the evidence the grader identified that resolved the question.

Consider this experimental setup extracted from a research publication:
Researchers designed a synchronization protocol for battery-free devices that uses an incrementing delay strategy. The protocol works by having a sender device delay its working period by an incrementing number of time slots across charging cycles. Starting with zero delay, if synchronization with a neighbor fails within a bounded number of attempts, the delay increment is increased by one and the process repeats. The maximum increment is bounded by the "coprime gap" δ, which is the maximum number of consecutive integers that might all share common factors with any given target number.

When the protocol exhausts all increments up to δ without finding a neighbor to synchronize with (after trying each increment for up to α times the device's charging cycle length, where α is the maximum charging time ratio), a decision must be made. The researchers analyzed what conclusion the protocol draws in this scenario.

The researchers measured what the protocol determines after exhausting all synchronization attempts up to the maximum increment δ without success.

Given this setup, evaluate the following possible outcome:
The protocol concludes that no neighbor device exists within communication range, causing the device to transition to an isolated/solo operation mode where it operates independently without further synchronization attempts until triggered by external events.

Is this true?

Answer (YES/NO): NO